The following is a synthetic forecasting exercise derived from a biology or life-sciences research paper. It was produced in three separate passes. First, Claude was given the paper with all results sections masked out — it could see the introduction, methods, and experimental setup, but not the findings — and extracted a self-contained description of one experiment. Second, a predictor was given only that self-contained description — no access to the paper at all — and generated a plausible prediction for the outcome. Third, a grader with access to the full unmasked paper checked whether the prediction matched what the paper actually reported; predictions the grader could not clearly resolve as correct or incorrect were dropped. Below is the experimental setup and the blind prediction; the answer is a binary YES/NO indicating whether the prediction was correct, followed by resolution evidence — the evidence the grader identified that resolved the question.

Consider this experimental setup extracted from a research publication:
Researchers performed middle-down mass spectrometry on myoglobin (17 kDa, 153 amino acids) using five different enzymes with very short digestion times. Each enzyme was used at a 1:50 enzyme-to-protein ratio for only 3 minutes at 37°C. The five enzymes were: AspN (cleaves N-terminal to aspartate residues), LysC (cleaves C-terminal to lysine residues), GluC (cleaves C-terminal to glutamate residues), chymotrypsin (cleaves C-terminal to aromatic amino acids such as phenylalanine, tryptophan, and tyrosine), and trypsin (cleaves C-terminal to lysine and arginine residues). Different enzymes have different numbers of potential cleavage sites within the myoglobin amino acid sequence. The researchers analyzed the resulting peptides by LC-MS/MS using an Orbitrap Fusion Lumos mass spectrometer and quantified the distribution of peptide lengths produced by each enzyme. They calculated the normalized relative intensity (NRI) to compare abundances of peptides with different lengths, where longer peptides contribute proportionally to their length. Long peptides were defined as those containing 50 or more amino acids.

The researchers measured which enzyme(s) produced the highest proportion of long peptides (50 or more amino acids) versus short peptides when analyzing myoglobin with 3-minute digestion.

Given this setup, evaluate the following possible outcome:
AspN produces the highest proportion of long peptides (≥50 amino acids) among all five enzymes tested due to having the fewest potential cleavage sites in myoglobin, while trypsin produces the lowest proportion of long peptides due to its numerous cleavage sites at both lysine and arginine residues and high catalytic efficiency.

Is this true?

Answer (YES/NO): NO